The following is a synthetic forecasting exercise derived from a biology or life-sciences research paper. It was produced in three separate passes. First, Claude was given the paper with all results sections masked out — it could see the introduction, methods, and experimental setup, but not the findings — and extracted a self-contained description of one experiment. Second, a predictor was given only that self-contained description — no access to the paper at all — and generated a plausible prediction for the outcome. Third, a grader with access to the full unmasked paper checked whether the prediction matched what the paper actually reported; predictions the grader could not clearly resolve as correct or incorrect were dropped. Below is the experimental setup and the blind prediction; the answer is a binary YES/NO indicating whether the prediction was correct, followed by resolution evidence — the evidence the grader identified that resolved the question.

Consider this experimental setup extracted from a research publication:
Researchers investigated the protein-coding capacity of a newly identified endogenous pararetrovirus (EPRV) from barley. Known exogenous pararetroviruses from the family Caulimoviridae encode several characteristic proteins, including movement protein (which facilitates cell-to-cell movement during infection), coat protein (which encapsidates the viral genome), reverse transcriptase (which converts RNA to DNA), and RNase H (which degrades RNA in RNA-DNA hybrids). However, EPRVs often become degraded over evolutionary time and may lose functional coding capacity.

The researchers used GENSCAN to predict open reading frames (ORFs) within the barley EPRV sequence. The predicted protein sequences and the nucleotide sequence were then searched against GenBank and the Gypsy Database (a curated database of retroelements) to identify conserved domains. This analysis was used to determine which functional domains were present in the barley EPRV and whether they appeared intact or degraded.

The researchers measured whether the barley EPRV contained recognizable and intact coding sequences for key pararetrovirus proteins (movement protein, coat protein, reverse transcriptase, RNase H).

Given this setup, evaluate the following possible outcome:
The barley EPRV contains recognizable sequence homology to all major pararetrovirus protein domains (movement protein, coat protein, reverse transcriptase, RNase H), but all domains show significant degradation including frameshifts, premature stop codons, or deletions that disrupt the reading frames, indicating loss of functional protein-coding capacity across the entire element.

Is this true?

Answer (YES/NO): NO